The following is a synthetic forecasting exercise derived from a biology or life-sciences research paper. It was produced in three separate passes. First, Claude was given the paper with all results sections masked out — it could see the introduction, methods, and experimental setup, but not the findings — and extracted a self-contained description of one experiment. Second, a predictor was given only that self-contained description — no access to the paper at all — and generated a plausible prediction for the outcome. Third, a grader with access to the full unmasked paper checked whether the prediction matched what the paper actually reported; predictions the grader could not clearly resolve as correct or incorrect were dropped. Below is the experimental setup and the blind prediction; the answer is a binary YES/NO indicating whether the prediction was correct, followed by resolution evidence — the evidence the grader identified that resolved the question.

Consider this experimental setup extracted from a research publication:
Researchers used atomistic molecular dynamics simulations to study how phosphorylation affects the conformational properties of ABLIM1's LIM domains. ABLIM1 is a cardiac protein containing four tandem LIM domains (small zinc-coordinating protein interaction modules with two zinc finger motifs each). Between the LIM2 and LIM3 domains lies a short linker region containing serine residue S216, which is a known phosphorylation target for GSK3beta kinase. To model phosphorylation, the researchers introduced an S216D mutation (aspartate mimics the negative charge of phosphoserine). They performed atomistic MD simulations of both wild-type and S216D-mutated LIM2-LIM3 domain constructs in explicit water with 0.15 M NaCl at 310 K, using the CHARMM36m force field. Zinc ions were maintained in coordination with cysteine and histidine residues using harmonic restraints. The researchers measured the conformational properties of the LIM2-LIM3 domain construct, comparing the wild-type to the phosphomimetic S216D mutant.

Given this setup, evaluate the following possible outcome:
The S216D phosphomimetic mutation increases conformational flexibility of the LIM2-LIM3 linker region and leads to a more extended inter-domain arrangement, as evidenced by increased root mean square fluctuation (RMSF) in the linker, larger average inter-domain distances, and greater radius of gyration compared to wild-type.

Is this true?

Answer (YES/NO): NO